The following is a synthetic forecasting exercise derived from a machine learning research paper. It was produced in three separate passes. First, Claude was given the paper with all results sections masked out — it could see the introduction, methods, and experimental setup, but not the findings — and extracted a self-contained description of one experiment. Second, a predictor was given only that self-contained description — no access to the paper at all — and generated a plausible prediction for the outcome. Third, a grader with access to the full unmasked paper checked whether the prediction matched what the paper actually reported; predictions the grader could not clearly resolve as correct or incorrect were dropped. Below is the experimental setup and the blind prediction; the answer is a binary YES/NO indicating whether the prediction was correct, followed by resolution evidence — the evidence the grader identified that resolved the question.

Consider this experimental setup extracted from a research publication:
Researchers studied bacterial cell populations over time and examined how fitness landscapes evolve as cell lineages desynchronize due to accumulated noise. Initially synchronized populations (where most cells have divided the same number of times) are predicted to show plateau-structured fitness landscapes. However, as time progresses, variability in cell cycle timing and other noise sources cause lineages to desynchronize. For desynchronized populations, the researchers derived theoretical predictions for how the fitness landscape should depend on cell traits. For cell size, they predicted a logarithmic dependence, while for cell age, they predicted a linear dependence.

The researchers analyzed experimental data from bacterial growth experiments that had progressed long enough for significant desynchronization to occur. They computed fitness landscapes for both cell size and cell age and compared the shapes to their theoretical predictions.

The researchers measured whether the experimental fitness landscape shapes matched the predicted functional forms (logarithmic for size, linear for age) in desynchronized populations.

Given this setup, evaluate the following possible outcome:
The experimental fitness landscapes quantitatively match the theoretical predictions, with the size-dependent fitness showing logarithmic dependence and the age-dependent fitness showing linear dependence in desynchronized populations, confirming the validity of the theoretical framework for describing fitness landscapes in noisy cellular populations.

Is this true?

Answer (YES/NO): NO